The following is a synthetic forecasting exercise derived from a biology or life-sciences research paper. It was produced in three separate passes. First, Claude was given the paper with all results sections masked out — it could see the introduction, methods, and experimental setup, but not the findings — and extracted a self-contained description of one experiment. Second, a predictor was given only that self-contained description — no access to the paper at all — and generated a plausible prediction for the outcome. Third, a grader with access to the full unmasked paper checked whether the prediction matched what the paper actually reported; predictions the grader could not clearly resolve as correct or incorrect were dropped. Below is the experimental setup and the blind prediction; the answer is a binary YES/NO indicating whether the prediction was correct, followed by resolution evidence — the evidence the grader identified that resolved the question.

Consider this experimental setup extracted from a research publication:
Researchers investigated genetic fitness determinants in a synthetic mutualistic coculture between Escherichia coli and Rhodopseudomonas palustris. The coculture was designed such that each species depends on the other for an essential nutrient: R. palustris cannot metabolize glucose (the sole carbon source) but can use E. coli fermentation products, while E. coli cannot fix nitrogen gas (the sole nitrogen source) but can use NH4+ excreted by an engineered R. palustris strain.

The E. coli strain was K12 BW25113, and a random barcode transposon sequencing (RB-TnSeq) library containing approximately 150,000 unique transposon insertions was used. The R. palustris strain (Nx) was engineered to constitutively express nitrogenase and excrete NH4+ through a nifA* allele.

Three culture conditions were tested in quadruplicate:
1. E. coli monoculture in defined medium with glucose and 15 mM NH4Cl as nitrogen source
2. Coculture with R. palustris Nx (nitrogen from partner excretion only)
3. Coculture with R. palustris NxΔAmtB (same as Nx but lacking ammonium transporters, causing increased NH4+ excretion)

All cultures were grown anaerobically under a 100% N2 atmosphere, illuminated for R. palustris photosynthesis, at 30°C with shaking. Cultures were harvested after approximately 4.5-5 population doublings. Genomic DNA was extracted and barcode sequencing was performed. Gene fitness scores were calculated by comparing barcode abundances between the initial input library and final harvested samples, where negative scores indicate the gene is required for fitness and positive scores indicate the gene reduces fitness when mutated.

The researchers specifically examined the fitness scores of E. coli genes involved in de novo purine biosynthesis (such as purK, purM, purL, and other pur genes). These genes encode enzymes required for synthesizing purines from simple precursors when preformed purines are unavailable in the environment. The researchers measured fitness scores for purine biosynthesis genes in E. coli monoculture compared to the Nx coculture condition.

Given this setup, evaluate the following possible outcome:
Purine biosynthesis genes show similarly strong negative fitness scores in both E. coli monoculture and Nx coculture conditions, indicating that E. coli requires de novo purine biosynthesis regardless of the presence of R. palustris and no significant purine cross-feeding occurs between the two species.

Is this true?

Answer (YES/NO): NO